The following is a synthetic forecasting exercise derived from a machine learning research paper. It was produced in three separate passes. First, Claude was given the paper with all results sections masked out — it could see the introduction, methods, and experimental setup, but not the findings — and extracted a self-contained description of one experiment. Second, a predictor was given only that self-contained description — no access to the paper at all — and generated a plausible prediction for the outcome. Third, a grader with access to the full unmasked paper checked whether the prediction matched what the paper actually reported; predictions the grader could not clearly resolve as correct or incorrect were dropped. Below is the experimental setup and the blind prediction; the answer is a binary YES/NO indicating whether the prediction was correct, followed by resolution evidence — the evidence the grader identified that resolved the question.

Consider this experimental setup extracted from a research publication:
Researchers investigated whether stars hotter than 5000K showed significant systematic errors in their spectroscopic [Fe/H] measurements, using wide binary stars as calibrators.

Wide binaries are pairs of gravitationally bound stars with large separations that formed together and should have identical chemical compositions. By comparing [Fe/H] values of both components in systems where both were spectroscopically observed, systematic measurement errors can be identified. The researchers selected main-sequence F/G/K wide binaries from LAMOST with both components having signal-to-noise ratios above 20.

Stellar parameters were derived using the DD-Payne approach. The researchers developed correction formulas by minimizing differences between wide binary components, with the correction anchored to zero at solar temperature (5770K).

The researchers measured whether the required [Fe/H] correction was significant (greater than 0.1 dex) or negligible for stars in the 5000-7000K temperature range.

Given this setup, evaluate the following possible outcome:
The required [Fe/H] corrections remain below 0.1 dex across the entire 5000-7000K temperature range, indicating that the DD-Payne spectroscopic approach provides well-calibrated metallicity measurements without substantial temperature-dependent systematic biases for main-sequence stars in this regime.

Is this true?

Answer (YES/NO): YES